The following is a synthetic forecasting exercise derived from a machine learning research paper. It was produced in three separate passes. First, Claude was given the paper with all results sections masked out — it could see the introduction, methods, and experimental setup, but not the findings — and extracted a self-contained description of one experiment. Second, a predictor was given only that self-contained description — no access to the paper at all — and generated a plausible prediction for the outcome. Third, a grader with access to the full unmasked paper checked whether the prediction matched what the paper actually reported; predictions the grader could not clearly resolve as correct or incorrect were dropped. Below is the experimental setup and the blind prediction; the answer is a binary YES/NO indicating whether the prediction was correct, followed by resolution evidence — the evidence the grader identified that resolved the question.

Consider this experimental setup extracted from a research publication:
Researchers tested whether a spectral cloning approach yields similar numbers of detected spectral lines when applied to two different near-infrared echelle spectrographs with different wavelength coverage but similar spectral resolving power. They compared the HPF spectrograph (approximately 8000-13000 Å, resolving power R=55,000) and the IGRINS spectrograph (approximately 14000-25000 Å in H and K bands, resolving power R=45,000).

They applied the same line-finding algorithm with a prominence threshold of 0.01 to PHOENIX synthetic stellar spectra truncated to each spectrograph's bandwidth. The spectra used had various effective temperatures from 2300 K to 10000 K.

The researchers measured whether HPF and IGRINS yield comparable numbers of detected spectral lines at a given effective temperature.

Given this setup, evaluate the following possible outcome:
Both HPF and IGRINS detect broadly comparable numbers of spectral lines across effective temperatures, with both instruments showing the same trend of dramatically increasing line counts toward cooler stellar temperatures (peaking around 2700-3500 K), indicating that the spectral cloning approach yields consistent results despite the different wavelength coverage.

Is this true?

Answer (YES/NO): NO